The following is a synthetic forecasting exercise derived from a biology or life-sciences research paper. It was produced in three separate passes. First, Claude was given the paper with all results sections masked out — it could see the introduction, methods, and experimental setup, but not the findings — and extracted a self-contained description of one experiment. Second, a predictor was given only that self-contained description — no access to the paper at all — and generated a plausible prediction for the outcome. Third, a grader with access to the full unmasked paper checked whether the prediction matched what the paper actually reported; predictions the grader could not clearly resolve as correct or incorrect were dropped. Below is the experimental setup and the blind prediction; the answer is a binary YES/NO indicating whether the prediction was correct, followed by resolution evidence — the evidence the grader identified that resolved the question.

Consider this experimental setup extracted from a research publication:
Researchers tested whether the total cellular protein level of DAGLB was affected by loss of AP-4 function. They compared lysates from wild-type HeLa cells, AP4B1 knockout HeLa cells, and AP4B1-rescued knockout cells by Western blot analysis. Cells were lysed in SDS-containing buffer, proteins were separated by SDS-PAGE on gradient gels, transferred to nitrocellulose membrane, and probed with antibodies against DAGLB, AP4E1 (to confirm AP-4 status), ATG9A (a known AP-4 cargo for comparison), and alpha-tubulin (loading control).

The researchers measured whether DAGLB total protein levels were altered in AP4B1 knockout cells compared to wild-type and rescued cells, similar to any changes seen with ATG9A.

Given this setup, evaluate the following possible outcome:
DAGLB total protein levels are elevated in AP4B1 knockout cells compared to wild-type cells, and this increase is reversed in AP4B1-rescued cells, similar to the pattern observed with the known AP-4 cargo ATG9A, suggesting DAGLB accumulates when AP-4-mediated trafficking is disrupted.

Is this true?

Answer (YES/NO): NO